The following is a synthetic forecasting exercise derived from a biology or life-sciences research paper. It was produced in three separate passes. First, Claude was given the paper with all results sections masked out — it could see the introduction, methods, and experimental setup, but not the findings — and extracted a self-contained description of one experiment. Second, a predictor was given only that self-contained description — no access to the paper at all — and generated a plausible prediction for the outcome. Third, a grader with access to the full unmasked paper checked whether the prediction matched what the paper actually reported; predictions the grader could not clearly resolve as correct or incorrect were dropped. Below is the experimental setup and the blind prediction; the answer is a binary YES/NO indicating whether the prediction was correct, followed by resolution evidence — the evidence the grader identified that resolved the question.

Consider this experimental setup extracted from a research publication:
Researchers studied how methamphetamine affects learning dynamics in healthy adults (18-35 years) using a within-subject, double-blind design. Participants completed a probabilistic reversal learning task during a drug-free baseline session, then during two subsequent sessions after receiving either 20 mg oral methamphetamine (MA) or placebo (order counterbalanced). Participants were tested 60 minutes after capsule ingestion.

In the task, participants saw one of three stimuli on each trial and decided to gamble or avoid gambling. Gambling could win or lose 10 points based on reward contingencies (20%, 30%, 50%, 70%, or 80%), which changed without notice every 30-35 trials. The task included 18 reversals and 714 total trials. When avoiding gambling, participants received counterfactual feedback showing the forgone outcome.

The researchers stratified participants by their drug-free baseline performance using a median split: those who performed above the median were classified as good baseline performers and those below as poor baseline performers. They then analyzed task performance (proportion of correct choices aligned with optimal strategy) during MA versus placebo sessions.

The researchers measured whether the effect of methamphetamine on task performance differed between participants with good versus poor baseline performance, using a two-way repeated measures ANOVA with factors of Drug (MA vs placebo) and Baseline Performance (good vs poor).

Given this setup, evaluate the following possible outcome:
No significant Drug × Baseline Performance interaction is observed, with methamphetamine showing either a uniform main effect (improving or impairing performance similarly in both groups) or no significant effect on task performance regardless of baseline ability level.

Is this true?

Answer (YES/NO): NO